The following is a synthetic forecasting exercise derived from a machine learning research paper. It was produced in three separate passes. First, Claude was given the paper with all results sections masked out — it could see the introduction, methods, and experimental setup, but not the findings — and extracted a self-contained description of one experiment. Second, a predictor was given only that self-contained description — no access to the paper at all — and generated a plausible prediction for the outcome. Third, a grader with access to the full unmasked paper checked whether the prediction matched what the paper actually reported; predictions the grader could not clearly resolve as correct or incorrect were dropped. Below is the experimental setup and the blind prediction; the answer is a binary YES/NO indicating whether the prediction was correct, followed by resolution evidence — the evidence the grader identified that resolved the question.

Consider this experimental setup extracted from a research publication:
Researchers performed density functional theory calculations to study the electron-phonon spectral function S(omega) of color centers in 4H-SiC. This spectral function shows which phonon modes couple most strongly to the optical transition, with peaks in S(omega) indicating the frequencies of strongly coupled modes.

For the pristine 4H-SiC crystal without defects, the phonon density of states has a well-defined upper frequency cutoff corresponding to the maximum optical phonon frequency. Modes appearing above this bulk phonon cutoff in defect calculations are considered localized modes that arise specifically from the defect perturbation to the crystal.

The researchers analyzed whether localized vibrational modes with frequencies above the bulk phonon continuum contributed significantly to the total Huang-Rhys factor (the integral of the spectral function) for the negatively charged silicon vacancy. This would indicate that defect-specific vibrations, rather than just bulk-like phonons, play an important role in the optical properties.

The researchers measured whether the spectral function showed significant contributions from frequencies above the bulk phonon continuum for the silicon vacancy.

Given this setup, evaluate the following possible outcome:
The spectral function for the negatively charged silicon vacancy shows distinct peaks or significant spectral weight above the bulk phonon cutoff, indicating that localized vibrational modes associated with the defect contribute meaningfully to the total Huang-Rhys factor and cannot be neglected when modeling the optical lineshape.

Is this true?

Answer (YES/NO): NO